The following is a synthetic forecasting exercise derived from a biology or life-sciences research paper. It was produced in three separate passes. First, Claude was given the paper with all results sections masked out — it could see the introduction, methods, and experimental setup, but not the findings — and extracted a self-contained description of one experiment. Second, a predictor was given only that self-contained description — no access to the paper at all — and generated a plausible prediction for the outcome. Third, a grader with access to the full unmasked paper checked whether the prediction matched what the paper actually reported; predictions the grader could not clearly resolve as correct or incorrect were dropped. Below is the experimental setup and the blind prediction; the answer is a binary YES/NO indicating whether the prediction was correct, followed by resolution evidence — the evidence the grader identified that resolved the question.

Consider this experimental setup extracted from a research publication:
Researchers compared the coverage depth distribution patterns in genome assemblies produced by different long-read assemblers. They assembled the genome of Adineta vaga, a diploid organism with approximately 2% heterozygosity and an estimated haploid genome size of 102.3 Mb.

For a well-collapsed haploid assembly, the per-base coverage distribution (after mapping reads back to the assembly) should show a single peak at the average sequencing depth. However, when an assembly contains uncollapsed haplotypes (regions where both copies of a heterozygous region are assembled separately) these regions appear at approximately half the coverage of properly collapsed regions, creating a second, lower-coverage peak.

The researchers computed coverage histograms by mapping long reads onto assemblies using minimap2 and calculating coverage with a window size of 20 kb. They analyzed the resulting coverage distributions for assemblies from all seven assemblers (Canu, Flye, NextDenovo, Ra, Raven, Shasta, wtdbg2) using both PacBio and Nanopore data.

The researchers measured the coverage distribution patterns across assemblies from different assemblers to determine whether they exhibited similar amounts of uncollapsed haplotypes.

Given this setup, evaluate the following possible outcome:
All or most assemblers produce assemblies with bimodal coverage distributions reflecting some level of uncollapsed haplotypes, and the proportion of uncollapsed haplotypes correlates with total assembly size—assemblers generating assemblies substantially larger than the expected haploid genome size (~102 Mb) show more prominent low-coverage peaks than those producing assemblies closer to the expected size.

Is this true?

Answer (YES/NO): YES